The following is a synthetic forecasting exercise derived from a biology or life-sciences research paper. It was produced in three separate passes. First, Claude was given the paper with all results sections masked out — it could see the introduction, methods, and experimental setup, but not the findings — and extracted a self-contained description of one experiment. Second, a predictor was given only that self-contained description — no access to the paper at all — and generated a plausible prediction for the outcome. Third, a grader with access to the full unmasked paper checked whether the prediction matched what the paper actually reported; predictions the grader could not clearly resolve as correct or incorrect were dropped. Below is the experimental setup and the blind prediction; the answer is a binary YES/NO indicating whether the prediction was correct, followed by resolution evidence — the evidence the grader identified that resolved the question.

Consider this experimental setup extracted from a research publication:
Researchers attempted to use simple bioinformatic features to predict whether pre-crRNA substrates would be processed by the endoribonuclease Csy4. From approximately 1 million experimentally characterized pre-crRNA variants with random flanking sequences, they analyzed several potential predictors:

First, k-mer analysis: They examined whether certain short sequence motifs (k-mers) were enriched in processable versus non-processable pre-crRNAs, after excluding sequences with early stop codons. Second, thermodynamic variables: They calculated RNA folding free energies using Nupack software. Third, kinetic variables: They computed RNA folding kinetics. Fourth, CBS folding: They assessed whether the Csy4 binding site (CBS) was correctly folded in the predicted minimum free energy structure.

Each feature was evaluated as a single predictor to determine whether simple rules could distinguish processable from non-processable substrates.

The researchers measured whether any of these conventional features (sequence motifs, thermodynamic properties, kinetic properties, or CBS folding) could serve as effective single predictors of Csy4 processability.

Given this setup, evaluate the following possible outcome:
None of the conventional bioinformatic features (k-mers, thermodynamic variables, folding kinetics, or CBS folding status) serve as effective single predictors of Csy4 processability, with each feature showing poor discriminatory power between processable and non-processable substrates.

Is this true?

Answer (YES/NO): YES